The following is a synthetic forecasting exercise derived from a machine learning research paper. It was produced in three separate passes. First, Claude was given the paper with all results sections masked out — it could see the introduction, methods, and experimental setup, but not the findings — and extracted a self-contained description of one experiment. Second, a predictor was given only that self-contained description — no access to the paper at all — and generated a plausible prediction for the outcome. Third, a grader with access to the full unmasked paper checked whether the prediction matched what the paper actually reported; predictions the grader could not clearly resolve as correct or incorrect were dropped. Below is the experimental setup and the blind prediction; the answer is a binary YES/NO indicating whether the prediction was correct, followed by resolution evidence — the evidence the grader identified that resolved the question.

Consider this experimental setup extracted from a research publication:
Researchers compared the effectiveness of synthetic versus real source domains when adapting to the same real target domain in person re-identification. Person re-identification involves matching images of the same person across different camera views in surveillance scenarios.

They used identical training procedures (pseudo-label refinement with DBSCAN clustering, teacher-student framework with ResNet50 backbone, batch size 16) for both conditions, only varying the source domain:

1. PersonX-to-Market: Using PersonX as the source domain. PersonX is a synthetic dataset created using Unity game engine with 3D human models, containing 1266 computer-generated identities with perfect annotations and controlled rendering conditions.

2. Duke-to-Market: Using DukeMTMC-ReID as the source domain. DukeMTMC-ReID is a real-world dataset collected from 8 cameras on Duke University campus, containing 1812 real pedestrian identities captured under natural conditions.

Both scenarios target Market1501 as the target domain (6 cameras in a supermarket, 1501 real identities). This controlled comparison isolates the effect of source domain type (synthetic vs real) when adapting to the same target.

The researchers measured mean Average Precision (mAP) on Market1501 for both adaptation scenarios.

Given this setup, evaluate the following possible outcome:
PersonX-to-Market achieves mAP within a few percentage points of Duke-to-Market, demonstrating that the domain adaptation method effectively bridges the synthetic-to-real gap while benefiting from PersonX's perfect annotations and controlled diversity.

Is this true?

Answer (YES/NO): NO